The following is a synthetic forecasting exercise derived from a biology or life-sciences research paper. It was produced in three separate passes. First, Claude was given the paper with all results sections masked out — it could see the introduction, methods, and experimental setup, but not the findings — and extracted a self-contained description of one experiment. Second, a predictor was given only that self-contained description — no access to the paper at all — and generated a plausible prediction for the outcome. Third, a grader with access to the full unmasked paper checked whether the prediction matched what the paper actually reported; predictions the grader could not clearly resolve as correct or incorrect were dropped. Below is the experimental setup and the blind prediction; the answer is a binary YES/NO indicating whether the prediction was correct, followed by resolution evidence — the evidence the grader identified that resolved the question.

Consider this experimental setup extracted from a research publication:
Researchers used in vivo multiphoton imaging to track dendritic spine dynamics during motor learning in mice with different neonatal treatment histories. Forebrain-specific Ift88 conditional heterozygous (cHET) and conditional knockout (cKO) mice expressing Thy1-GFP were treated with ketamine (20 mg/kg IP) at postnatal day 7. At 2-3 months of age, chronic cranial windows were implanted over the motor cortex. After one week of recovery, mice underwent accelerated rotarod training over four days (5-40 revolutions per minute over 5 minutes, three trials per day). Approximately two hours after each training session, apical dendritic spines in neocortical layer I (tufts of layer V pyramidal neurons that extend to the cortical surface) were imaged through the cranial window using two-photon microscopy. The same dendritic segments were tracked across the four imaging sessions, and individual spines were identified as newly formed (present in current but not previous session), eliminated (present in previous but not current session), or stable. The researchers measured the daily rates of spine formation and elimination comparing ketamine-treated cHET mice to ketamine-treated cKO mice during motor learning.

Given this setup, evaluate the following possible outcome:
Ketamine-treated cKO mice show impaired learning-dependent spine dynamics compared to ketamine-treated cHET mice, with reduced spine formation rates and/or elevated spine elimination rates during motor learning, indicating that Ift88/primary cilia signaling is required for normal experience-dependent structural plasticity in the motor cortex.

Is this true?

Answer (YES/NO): NO